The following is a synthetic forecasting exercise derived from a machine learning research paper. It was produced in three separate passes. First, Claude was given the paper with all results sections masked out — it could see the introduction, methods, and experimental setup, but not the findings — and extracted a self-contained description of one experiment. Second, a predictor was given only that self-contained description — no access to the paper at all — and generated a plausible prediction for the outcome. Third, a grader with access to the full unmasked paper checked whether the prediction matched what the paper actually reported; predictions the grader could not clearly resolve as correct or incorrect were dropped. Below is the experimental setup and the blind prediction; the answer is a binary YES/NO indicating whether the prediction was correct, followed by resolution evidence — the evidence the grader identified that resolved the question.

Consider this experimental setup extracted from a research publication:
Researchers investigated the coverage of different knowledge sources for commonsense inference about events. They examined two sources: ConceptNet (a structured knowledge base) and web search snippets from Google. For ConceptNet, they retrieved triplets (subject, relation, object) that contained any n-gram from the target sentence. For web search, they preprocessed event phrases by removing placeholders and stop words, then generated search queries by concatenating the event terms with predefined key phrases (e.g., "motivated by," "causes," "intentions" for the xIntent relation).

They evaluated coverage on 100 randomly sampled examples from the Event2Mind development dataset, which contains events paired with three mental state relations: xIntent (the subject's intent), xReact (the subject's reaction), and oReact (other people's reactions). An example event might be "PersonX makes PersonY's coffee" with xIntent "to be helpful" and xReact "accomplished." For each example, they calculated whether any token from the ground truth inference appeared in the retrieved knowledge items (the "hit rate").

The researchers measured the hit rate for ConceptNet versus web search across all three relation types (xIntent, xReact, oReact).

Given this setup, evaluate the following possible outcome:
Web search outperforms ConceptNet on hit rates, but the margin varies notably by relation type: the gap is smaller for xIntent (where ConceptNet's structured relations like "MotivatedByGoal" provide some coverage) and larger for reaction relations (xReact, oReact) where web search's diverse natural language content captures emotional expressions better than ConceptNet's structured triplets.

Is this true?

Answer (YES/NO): NO